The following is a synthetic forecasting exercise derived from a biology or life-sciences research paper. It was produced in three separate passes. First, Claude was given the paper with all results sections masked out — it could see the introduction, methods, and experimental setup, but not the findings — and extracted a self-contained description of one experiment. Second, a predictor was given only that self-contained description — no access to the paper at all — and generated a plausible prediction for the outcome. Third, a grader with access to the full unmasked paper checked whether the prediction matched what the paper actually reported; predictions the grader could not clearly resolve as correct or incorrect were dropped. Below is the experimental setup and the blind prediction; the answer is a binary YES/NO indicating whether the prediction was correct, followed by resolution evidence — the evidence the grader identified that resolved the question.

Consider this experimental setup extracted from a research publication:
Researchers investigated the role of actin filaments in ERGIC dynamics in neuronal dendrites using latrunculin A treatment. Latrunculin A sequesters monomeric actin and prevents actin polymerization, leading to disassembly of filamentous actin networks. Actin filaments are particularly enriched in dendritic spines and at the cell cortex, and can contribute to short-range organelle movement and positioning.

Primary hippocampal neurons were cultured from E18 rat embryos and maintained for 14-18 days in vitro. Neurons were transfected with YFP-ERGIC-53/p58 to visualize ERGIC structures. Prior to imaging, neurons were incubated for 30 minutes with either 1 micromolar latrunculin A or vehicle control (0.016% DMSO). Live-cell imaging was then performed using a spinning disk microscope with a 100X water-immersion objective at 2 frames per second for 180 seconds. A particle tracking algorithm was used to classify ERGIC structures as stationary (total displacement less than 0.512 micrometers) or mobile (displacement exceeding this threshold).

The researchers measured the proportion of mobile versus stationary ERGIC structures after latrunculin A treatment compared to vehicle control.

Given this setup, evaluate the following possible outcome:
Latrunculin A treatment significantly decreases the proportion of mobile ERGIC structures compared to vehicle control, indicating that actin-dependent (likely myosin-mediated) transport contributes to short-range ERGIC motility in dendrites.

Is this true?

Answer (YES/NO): YES